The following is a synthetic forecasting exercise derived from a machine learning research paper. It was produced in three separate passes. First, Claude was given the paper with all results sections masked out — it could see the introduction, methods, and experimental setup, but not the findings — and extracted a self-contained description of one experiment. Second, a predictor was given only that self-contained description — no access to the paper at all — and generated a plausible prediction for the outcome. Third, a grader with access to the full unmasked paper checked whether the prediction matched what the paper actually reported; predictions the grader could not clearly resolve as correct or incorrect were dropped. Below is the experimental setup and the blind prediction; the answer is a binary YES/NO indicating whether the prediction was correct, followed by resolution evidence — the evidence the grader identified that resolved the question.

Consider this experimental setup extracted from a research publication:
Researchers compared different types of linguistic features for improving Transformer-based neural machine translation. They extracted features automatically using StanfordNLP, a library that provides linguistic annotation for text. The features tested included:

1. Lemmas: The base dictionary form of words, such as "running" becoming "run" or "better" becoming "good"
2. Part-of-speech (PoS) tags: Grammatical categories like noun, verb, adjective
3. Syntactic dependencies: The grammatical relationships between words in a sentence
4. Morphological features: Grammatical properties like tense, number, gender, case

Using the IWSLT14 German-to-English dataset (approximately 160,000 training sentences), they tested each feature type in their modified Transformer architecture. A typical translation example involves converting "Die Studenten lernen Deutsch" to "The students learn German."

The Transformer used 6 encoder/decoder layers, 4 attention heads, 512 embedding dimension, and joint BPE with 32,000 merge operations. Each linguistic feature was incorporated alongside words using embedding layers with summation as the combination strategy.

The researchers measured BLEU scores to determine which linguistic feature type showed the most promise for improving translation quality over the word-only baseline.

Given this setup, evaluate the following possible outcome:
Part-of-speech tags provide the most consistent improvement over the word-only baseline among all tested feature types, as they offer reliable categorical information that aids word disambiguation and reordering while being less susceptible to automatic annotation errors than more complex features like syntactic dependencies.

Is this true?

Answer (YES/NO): NO